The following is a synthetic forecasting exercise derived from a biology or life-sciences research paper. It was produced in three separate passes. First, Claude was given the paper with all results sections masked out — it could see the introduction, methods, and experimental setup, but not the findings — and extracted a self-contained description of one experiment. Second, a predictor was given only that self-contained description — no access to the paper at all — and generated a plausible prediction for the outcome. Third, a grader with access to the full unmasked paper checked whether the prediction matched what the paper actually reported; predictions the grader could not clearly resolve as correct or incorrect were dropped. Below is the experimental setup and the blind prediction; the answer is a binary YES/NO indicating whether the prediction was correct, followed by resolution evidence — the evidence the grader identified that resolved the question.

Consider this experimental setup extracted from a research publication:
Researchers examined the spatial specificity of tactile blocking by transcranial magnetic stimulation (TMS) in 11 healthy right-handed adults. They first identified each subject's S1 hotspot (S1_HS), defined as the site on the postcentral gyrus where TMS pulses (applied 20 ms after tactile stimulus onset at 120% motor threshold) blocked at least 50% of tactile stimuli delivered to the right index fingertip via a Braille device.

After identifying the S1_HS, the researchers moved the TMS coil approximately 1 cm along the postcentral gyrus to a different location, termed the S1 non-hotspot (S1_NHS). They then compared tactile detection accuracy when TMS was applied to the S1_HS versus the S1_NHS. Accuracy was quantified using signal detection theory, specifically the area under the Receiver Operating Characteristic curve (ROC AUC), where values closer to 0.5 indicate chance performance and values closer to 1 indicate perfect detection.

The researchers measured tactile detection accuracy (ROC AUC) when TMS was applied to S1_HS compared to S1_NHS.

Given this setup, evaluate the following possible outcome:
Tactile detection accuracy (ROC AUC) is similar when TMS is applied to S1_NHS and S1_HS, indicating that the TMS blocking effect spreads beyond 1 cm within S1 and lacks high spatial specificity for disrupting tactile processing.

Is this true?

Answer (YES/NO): NO